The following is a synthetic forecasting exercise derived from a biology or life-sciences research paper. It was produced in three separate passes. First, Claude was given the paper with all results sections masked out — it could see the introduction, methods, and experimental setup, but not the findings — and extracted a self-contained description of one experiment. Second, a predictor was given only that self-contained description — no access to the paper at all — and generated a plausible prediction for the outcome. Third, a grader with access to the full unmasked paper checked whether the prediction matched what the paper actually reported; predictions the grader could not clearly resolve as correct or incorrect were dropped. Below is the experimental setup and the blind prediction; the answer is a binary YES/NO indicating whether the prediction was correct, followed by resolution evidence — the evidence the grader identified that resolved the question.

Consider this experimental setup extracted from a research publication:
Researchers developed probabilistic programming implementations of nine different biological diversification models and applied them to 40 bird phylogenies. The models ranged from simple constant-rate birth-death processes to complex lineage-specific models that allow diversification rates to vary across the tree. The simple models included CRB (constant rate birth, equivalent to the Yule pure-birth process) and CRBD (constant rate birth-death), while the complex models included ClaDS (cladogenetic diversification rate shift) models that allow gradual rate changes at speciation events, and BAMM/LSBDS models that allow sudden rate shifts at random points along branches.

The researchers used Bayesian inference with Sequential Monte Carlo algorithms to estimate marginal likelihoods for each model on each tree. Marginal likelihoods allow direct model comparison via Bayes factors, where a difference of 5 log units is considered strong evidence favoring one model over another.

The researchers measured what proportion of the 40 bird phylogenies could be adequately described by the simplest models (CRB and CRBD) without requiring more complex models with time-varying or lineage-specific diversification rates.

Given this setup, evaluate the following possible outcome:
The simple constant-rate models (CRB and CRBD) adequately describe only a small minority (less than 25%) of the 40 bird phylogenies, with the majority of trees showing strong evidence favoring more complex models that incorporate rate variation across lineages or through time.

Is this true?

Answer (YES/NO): NO